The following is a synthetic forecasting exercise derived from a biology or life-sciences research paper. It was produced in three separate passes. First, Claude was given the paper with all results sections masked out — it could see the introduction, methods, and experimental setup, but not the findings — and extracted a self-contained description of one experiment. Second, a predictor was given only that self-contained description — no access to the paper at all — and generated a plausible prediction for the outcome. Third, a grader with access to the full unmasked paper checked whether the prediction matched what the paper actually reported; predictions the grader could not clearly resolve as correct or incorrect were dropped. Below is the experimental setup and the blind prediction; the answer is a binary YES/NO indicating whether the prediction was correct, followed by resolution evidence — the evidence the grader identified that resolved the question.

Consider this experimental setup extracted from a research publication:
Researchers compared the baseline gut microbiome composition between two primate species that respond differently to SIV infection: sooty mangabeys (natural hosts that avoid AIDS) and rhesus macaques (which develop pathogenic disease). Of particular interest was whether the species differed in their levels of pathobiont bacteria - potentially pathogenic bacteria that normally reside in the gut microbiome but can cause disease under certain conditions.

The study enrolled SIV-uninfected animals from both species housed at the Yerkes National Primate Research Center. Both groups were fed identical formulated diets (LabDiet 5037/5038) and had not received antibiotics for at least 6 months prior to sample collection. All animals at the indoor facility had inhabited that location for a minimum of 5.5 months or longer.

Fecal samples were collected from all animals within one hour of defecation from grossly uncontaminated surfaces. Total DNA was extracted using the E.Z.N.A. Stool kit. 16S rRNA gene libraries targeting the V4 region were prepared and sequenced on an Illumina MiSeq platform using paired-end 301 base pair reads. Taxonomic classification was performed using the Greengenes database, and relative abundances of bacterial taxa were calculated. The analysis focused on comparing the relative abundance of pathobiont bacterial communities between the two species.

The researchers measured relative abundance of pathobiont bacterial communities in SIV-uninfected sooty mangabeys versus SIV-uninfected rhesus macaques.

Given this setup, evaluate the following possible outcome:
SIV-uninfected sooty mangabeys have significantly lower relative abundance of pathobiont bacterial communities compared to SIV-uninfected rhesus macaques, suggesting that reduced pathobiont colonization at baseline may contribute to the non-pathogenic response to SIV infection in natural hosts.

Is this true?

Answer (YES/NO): YES